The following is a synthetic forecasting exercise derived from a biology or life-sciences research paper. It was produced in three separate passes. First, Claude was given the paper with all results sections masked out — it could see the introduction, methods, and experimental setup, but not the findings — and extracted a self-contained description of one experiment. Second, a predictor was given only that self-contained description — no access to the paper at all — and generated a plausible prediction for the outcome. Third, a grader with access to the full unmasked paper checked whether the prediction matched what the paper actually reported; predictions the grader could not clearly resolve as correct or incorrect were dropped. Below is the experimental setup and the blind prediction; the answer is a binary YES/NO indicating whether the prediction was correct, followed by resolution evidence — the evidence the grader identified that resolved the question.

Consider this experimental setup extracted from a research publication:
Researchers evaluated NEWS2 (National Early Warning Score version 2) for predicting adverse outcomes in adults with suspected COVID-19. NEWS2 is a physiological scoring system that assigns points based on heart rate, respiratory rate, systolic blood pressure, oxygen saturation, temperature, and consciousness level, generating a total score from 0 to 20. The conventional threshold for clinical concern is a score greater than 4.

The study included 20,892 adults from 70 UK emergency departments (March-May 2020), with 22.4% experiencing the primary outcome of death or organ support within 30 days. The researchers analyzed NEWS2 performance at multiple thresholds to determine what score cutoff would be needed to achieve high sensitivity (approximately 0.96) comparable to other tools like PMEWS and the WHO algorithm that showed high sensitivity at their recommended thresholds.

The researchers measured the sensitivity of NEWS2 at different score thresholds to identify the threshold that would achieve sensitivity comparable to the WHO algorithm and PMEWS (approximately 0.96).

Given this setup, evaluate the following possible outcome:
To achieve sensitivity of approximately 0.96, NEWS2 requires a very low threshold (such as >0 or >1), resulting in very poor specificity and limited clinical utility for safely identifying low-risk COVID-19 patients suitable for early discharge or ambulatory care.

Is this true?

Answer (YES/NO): YES